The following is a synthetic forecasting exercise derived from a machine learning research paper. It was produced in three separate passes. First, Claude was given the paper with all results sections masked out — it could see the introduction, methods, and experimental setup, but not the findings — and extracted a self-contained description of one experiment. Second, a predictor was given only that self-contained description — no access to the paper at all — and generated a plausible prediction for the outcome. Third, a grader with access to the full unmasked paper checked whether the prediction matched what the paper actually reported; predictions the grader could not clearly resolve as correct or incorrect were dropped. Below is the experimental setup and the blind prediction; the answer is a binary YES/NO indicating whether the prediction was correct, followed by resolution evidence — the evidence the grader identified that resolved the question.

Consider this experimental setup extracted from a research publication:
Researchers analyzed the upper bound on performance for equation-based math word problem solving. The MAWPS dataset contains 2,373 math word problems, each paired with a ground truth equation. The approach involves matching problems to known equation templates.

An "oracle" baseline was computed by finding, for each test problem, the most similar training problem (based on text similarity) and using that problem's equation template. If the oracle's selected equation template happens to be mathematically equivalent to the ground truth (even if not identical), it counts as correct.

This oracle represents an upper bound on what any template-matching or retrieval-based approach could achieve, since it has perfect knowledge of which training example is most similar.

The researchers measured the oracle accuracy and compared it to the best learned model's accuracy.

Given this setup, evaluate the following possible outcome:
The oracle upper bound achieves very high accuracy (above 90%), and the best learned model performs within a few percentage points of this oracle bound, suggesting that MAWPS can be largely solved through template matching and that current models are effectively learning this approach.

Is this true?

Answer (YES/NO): NO